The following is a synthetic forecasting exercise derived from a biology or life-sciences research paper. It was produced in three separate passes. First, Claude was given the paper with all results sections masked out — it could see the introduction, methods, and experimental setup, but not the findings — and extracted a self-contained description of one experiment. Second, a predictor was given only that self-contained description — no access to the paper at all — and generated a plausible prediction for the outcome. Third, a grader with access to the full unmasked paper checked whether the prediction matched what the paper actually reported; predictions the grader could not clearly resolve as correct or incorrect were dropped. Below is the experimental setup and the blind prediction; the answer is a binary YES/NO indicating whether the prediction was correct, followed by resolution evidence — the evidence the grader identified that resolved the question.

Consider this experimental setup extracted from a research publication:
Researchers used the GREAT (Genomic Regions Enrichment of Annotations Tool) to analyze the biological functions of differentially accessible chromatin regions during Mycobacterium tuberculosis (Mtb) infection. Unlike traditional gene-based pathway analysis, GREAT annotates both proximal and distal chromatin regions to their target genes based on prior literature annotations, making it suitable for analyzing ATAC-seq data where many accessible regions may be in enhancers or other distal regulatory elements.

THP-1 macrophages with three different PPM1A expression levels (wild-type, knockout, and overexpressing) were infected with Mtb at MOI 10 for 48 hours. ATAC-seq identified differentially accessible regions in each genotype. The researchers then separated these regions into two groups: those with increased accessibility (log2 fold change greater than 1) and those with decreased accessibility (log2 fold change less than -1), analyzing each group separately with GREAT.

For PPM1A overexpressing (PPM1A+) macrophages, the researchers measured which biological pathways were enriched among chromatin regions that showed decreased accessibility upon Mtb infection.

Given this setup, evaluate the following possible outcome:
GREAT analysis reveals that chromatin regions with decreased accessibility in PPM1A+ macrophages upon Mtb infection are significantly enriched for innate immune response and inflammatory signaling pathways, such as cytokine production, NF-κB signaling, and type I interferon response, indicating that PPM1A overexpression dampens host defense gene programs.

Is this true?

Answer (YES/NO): NO